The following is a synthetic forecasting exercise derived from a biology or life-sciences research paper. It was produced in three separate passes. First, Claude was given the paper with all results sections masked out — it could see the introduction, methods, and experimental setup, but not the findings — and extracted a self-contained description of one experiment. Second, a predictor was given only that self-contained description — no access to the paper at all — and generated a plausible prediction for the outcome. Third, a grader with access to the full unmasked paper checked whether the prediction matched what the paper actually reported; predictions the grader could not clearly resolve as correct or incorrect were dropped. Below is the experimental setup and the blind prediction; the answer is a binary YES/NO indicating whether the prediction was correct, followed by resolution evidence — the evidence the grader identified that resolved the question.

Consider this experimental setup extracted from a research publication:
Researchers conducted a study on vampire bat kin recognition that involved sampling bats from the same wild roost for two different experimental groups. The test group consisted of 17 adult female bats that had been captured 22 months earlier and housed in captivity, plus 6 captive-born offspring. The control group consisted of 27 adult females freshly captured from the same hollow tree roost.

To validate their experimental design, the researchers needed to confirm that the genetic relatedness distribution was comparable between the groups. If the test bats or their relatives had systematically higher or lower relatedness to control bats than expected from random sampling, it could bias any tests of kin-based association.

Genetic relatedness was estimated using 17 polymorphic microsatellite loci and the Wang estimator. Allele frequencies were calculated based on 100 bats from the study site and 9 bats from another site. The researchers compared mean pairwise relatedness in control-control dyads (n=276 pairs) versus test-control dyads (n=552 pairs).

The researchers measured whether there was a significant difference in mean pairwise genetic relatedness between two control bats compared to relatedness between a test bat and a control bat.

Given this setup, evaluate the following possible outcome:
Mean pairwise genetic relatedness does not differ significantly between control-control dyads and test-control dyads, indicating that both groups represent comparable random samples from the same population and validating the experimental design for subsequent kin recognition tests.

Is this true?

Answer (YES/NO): YES